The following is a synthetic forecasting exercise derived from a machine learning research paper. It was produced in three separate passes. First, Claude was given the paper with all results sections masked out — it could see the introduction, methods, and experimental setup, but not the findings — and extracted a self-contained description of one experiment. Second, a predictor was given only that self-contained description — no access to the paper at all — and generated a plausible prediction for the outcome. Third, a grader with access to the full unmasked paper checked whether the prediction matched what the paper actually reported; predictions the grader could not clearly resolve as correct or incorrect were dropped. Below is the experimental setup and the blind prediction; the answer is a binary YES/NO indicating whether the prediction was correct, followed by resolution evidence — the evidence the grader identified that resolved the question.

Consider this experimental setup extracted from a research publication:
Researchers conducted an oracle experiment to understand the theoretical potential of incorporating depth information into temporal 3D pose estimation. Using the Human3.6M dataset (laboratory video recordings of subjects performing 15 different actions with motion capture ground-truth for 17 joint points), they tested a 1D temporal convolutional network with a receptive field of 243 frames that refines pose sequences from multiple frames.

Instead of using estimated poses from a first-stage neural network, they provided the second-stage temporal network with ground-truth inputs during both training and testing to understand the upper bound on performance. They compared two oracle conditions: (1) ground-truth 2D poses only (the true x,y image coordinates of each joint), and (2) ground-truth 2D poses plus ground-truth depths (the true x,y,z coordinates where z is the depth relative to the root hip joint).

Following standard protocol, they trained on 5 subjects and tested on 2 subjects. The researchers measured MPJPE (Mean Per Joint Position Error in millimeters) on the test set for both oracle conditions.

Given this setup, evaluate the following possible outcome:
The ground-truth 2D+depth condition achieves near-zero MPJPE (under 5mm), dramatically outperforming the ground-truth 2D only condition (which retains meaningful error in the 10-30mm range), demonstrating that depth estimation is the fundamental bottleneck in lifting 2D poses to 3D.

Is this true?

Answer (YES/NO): NO